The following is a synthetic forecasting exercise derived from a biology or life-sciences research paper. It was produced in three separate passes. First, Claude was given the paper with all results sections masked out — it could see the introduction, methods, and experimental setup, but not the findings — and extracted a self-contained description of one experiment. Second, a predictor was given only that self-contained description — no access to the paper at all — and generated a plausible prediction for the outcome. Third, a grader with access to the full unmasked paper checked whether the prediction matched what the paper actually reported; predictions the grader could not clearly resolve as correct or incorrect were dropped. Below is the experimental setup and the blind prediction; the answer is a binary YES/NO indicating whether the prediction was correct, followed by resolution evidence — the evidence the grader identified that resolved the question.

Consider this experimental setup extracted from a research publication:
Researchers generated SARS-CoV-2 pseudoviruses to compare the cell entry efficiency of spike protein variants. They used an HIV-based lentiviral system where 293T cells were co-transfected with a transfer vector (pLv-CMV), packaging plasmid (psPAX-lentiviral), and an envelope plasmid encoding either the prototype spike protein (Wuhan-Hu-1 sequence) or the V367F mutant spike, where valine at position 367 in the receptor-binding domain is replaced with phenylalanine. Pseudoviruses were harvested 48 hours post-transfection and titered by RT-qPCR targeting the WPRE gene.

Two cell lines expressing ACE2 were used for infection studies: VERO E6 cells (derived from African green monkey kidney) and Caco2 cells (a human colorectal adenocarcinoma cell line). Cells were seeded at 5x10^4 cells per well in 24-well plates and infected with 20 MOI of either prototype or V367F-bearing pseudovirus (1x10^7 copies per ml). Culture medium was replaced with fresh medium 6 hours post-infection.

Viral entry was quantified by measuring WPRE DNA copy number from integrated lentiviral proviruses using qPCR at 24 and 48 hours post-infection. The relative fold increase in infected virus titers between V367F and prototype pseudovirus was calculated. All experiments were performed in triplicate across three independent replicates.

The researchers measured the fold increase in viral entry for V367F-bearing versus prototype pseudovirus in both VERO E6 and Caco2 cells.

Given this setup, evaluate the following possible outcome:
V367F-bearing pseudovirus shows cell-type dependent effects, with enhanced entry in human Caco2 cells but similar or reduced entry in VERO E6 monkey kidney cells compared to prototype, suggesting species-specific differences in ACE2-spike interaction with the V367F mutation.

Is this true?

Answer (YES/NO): NO